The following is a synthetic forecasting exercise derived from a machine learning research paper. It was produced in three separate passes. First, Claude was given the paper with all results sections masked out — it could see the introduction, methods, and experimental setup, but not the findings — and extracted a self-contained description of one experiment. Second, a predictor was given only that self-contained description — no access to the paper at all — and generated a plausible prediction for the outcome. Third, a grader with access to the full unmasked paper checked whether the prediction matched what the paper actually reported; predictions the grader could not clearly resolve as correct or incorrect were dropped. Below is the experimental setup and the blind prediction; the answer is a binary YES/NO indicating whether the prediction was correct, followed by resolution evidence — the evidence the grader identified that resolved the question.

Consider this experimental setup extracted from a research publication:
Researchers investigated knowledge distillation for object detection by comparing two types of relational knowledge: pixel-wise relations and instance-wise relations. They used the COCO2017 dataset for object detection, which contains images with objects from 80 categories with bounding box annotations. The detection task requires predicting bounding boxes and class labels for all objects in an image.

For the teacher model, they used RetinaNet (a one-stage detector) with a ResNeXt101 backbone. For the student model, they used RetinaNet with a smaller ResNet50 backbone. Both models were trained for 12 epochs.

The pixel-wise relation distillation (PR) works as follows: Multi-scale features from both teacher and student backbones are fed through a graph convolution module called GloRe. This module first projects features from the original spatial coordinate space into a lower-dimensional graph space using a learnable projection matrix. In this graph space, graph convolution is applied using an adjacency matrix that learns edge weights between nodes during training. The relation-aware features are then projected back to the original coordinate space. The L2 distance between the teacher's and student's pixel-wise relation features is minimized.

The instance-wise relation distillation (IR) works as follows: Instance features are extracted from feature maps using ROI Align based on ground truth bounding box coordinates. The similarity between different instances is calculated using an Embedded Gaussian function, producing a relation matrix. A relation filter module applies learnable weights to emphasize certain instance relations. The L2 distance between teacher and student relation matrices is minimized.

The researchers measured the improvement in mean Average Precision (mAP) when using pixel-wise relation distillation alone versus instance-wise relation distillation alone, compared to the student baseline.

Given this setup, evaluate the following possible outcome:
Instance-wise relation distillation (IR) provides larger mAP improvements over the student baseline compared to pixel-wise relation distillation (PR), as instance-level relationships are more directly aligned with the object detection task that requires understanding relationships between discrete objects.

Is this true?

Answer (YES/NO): NO